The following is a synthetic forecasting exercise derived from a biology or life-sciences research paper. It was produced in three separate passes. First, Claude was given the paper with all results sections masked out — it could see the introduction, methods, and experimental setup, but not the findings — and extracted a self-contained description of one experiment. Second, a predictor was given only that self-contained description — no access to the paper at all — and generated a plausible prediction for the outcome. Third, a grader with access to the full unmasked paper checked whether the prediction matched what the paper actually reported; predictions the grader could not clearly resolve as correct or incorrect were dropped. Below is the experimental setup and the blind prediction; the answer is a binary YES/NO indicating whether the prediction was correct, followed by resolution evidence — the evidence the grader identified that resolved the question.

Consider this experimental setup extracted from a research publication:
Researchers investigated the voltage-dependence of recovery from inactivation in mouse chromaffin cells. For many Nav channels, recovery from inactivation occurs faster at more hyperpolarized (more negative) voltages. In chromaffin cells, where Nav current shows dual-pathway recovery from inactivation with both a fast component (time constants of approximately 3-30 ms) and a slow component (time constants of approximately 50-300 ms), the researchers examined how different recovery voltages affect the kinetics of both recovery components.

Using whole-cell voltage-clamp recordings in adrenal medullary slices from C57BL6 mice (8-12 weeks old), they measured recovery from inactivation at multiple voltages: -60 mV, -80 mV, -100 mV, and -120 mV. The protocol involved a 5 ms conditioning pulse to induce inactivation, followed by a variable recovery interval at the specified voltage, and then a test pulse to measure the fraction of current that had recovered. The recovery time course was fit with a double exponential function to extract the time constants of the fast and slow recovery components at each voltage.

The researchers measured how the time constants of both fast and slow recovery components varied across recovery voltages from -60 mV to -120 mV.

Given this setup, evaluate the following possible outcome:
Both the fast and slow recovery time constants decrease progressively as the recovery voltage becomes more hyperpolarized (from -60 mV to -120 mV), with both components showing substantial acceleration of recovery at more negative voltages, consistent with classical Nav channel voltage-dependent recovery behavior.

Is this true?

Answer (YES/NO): YES